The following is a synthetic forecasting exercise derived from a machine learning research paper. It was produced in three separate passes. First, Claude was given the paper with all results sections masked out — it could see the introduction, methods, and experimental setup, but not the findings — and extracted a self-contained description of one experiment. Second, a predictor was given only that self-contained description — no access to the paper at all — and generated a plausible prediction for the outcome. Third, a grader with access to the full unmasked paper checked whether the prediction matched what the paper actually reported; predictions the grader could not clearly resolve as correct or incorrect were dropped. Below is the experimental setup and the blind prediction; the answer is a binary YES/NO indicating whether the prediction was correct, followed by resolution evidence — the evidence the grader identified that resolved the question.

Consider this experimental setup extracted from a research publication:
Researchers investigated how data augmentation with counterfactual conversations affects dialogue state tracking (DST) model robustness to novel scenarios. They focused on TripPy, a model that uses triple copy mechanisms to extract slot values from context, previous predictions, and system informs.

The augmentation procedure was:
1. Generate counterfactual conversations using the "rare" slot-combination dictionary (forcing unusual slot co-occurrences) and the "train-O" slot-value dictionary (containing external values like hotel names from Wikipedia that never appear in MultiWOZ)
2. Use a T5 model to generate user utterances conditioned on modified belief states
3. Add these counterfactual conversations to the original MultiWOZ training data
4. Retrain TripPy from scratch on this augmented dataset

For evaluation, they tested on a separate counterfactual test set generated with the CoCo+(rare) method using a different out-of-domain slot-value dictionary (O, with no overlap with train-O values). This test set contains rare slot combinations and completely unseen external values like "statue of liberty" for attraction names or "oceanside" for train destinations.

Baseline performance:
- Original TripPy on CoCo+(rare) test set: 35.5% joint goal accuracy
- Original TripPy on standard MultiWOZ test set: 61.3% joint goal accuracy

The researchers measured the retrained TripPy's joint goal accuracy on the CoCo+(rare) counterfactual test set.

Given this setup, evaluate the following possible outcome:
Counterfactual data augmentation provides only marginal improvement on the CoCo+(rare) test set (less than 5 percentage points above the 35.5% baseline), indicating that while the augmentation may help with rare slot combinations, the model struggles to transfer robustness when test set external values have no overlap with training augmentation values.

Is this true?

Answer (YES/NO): NO